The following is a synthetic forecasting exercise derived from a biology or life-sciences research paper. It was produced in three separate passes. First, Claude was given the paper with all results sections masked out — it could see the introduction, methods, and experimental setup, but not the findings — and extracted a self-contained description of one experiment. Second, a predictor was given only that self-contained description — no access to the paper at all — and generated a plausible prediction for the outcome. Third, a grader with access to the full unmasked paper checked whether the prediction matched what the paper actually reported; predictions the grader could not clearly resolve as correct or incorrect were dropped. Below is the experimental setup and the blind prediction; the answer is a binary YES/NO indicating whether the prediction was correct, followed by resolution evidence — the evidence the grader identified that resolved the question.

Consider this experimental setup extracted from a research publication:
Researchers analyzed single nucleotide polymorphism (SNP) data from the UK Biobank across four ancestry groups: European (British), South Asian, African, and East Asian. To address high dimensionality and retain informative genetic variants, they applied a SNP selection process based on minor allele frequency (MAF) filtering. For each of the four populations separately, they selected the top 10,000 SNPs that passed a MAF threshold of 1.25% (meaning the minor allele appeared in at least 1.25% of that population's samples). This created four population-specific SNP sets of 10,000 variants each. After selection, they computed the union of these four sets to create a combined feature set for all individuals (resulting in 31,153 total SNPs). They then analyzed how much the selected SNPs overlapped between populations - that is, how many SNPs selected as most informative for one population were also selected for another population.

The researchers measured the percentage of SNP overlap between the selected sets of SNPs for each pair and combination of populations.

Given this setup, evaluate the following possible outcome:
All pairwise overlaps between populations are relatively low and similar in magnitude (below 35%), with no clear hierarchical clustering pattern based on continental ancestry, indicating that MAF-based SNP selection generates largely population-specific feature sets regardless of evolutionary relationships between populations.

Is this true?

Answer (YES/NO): NO